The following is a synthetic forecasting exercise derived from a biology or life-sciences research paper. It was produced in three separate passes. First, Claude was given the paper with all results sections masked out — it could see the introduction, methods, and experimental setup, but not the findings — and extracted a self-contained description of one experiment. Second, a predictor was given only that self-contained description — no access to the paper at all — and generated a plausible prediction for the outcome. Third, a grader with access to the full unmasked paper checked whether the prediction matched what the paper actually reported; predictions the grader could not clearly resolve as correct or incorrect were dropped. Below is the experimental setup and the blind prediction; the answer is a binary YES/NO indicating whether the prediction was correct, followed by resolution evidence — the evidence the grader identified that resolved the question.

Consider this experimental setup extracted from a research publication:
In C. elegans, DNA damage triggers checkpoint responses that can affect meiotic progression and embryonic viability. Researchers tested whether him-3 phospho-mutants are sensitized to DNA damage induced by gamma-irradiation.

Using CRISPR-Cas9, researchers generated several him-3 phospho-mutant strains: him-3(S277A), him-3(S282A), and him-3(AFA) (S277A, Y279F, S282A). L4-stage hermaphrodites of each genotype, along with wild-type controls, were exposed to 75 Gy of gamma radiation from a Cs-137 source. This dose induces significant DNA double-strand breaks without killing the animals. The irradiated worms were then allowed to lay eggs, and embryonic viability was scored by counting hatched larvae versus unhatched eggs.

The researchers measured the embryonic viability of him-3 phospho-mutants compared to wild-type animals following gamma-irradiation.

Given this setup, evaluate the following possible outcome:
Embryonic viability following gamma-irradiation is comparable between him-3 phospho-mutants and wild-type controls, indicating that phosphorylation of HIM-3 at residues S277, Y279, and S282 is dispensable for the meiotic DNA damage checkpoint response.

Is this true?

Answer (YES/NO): YES